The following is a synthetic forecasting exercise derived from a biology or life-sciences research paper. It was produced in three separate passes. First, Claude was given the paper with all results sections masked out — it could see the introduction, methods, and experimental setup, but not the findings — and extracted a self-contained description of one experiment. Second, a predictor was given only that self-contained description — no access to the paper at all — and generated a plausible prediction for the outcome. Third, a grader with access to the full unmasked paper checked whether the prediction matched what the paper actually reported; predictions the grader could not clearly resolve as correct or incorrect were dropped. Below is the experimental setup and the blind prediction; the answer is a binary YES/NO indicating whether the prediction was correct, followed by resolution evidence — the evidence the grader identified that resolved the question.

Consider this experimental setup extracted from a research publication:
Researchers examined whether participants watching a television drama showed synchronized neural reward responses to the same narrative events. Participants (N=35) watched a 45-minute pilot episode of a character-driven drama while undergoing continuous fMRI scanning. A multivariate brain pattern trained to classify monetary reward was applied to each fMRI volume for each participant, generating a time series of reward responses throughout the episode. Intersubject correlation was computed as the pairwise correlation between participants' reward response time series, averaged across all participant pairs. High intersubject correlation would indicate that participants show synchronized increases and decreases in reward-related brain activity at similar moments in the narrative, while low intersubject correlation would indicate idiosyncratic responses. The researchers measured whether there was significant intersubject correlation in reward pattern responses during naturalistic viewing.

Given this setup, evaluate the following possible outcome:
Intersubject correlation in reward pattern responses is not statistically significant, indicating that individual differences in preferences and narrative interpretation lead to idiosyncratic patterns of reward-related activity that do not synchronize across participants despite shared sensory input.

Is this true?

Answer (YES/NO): NO